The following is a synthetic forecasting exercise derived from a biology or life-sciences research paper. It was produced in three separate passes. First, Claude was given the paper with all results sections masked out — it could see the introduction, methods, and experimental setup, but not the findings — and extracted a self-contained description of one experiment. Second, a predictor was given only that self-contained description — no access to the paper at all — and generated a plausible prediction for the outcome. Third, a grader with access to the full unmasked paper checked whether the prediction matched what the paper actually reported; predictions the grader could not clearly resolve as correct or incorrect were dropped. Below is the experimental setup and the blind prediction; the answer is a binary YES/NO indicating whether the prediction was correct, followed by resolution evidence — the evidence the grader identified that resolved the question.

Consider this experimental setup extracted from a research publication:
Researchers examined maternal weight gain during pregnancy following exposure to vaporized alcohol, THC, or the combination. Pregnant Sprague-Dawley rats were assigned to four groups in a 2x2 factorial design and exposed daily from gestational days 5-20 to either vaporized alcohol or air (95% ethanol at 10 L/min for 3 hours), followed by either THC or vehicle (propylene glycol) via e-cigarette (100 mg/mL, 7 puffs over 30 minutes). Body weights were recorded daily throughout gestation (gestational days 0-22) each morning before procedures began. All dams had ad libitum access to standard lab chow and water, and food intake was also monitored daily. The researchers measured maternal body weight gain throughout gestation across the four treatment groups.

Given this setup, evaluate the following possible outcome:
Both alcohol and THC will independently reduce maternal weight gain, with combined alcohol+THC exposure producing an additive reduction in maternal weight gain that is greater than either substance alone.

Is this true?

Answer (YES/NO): NO